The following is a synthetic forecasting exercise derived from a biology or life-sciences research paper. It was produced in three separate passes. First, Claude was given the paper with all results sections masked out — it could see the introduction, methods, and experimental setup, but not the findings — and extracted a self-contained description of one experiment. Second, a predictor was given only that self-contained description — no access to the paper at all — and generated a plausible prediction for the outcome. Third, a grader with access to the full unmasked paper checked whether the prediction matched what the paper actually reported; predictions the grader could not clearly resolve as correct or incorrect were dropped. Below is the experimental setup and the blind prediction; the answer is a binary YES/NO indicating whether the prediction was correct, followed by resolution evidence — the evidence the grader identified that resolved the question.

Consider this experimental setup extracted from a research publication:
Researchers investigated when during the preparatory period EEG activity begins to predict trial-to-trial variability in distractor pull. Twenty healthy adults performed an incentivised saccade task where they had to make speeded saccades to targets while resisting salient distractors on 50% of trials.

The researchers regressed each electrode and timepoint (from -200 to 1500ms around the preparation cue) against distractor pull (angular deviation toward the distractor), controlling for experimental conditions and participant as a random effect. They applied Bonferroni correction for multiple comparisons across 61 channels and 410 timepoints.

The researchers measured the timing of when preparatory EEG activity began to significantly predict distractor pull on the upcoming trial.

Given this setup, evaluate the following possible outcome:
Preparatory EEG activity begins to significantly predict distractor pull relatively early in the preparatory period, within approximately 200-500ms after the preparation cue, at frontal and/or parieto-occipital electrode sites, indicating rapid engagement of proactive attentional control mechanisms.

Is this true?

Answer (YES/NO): YES